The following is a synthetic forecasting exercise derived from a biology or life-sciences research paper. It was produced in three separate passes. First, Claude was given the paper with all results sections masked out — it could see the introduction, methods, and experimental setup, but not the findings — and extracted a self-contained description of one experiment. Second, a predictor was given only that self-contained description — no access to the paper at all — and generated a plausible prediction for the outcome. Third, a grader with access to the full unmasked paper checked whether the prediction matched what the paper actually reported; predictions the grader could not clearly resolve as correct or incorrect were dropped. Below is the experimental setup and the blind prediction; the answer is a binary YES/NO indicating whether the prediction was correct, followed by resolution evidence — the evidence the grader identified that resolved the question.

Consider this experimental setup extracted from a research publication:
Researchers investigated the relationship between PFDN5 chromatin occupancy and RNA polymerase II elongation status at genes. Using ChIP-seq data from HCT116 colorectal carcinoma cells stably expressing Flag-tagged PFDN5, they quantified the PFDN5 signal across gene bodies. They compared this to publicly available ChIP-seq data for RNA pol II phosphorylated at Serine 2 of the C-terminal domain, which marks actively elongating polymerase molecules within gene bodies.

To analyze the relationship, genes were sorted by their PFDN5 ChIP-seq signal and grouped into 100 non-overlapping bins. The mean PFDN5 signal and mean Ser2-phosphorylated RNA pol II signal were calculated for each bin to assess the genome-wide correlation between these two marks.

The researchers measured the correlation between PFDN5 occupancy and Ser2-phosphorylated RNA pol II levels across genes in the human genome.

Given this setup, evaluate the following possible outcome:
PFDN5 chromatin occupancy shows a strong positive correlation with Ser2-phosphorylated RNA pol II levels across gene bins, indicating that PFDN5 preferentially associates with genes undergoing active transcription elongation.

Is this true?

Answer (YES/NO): YES